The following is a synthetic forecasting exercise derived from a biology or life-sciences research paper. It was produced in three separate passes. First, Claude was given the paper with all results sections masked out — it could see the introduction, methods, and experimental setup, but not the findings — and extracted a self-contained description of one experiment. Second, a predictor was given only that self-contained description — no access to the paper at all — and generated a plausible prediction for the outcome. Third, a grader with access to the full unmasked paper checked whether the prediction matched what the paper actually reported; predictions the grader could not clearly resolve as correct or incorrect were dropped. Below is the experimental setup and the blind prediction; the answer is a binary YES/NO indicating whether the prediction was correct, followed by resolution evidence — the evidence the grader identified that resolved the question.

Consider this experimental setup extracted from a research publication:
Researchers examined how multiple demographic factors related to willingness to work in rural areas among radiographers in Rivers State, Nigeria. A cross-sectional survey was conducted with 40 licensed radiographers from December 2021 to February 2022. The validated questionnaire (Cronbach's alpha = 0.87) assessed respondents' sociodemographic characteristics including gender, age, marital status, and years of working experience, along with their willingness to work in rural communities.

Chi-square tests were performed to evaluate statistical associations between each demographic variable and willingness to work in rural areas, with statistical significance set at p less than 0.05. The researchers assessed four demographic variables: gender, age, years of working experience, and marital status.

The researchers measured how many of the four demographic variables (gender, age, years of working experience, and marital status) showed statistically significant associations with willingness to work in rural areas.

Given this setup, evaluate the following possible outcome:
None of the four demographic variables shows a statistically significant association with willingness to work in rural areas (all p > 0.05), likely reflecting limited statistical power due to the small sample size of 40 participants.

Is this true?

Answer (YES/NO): NO